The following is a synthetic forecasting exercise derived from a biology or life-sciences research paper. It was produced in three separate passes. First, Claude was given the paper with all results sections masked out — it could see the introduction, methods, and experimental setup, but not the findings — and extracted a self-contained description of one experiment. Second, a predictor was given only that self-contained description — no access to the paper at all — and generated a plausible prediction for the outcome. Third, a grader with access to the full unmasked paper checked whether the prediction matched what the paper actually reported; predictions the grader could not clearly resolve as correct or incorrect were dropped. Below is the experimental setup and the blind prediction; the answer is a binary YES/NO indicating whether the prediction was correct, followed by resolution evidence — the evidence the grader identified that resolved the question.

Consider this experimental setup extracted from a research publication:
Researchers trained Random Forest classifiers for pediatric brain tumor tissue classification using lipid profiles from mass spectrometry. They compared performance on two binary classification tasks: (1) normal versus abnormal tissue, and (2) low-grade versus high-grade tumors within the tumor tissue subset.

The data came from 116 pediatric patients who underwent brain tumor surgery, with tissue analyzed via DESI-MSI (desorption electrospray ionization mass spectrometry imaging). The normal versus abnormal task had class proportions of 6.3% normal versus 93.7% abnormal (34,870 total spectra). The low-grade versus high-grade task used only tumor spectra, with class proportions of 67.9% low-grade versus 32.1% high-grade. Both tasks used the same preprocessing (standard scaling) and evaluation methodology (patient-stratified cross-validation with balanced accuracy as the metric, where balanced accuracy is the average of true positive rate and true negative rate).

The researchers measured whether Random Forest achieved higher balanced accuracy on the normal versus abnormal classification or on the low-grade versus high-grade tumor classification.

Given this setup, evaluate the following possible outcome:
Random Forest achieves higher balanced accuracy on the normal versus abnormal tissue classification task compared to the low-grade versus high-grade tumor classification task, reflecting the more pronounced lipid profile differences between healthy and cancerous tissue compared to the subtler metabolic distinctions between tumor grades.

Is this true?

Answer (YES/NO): YES